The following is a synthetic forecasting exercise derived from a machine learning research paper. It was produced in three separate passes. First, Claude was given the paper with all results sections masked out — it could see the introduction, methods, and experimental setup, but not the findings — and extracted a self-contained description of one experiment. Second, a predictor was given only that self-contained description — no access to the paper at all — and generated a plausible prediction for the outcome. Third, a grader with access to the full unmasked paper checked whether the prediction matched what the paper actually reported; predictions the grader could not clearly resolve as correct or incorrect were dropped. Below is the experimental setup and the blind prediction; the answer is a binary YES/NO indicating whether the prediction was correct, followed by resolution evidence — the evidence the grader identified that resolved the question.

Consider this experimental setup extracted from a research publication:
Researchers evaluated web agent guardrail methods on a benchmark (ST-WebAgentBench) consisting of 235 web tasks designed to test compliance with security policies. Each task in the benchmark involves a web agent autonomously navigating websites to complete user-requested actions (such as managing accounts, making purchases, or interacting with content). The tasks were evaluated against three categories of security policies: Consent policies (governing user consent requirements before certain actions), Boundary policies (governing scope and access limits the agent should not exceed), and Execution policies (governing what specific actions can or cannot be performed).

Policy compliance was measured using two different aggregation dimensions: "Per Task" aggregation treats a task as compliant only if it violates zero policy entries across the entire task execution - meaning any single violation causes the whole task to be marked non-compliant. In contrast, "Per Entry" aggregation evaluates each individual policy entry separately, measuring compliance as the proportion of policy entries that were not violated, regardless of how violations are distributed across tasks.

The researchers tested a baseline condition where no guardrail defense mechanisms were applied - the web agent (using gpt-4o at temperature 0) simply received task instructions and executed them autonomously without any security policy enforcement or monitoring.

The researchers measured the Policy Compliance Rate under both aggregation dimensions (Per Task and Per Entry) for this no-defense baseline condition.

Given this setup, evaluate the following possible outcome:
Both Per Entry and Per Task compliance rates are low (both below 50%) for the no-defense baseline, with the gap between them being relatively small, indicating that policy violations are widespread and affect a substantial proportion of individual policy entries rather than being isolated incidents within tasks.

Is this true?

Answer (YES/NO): NO